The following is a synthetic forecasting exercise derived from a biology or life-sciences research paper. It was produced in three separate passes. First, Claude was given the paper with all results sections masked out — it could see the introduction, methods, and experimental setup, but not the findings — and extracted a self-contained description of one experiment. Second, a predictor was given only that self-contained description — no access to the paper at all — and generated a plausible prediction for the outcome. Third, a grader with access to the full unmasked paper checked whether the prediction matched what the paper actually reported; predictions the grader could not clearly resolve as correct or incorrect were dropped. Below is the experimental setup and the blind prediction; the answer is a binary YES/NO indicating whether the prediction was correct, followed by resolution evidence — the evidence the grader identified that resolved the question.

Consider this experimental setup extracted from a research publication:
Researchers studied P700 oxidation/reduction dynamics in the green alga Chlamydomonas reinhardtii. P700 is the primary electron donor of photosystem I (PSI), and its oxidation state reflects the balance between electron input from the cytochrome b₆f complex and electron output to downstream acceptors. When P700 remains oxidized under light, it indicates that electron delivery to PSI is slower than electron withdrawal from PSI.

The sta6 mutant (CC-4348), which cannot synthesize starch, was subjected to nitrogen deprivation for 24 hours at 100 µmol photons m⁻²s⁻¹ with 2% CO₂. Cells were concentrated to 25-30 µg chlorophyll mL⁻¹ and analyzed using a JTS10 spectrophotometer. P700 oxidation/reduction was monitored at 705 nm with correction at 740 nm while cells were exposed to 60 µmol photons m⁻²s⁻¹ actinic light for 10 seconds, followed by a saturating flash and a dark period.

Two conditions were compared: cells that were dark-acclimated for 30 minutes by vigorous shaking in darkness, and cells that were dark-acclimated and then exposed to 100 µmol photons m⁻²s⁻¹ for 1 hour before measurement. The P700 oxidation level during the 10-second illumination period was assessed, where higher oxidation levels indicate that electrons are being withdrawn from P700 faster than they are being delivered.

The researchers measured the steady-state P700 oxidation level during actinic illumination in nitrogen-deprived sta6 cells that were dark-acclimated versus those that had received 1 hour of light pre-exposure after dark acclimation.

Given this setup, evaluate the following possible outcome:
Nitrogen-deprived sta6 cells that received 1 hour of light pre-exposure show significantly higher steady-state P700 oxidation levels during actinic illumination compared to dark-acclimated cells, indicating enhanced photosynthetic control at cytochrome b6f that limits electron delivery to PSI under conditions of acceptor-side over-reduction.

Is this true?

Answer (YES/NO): NO